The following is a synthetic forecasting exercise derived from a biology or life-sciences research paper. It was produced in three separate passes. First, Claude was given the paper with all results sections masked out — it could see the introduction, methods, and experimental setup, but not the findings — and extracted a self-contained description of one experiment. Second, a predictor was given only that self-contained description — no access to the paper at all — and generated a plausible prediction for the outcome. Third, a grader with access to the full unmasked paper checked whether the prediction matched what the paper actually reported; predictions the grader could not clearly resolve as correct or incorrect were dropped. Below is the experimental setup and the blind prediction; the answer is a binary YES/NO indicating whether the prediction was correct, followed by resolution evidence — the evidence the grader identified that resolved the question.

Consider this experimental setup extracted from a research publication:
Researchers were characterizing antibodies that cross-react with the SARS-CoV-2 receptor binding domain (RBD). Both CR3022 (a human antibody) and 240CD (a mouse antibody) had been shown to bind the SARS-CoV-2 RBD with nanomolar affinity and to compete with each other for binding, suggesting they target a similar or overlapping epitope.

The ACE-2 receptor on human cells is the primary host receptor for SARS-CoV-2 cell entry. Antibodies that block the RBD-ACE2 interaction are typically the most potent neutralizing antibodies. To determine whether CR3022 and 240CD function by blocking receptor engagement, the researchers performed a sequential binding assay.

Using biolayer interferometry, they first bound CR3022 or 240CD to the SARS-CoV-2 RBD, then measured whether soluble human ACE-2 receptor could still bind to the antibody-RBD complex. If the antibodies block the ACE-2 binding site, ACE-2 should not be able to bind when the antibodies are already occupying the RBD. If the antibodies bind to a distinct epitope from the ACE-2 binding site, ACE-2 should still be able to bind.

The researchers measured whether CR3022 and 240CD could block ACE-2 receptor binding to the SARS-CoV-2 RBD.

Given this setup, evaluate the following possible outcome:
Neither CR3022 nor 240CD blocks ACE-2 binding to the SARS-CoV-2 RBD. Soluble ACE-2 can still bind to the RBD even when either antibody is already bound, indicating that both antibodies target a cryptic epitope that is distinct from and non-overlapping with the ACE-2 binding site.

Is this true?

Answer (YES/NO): YES